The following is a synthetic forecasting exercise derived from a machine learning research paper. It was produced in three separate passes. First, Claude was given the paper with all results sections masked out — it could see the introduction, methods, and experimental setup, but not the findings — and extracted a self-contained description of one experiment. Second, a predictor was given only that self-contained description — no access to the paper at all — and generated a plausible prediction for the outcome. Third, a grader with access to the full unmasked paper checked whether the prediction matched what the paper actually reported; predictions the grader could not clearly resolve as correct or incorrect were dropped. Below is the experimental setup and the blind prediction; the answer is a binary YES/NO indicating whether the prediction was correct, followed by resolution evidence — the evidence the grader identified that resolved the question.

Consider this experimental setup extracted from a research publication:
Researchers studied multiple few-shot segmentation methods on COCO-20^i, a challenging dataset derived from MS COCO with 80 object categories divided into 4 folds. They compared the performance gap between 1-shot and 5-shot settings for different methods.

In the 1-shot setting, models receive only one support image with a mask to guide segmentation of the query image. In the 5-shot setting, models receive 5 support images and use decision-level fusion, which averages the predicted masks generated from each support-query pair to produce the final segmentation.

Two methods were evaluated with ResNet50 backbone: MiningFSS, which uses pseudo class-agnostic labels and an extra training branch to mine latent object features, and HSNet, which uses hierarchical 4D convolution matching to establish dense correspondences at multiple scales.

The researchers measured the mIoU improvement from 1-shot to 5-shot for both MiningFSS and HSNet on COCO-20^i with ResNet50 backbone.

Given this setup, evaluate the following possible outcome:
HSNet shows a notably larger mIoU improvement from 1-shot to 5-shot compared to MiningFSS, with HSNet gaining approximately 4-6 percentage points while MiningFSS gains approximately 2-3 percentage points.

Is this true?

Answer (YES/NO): NO